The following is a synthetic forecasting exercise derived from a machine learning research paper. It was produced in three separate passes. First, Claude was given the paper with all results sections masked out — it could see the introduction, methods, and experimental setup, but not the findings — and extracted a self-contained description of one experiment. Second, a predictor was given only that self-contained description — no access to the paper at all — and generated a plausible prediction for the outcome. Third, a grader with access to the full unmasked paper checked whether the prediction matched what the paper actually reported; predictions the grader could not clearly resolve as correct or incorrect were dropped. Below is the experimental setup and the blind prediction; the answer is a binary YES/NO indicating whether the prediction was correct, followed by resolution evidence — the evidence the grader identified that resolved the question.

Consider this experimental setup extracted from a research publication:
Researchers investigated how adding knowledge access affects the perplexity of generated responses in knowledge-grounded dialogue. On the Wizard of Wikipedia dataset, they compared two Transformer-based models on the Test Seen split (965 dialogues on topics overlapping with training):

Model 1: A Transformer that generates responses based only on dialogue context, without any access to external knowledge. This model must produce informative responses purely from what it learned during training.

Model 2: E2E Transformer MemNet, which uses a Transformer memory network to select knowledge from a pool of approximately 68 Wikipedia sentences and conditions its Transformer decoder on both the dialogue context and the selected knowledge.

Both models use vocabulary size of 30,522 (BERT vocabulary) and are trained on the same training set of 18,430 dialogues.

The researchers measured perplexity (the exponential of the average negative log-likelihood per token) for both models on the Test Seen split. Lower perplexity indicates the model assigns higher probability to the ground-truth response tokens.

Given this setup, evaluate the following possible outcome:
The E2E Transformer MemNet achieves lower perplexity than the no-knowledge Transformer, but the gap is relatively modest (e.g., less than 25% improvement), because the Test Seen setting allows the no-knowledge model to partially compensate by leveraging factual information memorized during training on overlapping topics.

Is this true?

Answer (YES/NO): NO